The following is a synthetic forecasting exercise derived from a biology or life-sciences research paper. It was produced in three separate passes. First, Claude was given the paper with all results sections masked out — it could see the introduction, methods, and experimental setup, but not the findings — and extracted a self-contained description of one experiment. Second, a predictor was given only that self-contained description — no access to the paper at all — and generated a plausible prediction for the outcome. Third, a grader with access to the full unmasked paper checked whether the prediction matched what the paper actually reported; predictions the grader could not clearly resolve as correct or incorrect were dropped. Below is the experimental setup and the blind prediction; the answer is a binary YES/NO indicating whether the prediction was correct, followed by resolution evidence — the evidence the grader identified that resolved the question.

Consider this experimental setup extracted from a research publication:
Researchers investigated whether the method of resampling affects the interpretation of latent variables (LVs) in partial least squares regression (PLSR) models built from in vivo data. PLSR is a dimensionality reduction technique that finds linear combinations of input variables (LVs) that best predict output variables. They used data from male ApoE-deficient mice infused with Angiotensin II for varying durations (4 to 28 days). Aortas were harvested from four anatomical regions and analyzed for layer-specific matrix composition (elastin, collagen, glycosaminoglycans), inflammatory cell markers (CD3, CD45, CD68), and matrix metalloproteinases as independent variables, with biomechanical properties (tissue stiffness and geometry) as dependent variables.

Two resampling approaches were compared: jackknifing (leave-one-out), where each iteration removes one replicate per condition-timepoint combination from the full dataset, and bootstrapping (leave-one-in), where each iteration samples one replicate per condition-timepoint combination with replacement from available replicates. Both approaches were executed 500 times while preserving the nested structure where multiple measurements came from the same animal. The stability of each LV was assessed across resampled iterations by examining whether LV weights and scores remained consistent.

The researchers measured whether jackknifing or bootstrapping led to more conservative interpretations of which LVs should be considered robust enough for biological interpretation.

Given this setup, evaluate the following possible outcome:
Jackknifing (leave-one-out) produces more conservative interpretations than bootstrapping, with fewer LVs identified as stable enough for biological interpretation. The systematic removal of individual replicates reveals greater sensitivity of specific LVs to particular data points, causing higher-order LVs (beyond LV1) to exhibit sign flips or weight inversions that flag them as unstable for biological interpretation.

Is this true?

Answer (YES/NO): NO